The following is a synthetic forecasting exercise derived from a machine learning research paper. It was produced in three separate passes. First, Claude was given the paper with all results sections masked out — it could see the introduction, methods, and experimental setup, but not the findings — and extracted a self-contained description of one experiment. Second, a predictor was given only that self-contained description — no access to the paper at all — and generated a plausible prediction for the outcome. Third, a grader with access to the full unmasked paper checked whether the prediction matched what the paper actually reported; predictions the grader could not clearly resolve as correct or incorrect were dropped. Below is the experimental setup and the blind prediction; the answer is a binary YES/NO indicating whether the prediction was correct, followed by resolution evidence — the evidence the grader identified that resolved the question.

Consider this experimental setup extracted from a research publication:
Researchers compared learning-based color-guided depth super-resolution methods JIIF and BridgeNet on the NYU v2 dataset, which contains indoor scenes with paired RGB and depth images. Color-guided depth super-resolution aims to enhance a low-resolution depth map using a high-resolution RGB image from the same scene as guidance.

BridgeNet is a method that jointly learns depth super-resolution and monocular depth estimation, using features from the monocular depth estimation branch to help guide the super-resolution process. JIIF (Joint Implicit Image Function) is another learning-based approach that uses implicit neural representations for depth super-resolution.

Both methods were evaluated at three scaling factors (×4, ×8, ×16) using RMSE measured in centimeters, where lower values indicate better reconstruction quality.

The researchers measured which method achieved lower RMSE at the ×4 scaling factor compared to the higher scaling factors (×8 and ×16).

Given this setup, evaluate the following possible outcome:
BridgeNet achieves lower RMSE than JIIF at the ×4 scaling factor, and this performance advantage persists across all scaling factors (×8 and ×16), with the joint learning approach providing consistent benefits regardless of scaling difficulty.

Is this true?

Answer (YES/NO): NO